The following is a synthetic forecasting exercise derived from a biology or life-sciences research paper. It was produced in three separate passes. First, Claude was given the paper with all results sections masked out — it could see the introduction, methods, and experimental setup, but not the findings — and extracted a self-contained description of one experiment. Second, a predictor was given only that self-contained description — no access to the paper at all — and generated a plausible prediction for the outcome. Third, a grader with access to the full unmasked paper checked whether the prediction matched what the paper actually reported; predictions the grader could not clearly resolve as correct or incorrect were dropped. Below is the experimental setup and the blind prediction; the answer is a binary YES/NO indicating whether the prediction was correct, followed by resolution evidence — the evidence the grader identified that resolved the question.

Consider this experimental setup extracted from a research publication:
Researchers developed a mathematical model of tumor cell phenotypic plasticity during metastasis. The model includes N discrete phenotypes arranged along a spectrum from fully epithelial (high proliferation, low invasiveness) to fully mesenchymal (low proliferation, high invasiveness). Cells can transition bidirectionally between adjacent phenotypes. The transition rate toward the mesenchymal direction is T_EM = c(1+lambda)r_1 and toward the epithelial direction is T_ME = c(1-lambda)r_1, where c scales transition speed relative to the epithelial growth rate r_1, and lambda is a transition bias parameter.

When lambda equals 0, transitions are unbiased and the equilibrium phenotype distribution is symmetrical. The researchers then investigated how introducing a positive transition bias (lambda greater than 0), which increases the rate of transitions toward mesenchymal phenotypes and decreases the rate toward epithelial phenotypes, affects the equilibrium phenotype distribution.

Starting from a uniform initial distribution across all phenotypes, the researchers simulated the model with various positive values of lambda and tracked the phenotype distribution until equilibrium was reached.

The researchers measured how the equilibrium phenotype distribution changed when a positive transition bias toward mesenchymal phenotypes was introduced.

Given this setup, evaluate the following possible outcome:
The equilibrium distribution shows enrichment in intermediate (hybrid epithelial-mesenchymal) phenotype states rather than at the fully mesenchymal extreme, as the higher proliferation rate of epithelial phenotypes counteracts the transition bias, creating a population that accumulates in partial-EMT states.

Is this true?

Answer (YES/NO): NO